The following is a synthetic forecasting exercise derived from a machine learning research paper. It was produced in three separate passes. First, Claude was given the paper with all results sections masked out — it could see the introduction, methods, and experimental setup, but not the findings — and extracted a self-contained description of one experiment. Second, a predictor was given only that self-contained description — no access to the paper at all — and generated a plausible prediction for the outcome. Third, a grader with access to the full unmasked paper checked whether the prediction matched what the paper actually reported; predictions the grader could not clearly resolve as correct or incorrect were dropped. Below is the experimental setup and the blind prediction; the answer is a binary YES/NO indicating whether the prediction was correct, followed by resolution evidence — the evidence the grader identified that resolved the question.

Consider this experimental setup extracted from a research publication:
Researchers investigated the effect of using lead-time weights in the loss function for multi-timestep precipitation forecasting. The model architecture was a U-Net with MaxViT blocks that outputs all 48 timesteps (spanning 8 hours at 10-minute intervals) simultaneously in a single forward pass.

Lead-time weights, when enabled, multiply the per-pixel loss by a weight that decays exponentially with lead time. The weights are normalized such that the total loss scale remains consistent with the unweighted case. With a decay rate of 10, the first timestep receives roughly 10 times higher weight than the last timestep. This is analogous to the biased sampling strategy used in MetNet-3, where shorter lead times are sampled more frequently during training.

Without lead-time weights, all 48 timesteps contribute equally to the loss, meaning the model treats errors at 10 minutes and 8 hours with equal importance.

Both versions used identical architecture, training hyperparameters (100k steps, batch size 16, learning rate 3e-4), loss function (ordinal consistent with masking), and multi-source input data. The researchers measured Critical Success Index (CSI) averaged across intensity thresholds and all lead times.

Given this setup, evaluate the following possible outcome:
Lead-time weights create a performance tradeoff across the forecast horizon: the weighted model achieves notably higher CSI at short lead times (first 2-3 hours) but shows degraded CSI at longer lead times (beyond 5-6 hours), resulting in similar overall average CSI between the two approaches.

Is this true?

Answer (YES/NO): NO